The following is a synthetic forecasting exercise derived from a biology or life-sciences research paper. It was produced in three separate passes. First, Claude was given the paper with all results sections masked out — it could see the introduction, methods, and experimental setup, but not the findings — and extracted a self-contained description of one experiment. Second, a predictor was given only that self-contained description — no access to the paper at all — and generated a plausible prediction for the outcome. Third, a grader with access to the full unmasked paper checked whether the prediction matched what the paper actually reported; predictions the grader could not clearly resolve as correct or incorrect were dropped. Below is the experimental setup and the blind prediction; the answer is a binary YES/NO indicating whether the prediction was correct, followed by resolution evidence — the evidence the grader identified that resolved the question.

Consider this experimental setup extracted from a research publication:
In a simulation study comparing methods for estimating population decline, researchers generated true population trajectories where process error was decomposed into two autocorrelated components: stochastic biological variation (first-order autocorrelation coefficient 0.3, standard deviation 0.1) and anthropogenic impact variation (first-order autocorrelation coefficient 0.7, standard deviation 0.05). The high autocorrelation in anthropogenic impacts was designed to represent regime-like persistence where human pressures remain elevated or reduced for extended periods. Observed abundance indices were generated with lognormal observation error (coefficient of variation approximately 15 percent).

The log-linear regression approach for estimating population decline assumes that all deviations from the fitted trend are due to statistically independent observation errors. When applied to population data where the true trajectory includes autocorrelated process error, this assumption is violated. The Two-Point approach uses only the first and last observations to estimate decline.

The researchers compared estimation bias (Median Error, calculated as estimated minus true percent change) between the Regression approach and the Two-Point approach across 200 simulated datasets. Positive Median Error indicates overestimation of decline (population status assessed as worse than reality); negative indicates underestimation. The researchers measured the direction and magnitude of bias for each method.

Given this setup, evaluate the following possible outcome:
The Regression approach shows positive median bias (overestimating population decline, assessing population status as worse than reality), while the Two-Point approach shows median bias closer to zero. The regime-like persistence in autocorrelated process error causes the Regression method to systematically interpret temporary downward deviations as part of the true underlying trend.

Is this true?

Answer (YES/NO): NO